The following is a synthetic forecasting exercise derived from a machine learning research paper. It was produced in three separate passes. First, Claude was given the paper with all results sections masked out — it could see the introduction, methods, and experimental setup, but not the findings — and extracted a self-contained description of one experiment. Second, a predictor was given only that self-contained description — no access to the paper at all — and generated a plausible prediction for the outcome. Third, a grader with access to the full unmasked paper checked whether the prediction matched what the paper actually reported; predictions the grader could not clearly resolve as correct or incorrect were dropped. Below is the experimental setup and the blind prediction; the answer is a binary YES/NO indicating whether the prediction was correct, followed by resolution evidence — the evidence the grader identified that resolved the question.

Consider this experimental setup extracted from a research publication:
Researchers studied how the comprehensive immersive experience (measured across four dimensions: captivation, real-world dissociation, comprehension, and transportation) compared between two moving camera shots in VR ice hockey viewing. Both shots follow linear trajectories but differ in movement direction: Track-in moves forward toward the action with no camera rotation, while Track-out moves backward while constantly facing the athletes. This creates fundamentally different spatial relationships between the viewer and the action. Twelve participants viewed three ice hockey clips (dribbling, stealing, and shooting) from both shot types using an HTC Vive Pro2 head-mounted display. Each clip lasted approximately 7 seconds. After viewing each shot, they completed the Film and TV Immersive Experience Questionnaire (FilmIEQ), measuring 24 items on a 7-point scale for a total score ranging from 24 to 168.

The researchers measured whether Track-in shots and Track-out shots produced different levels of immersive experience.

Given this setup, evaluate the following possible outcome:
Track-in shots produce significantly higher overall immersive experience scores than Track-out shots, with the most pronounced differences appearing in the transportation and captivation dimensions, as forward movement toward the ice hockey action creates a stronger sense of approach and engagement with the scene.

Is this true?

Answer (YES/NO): NO